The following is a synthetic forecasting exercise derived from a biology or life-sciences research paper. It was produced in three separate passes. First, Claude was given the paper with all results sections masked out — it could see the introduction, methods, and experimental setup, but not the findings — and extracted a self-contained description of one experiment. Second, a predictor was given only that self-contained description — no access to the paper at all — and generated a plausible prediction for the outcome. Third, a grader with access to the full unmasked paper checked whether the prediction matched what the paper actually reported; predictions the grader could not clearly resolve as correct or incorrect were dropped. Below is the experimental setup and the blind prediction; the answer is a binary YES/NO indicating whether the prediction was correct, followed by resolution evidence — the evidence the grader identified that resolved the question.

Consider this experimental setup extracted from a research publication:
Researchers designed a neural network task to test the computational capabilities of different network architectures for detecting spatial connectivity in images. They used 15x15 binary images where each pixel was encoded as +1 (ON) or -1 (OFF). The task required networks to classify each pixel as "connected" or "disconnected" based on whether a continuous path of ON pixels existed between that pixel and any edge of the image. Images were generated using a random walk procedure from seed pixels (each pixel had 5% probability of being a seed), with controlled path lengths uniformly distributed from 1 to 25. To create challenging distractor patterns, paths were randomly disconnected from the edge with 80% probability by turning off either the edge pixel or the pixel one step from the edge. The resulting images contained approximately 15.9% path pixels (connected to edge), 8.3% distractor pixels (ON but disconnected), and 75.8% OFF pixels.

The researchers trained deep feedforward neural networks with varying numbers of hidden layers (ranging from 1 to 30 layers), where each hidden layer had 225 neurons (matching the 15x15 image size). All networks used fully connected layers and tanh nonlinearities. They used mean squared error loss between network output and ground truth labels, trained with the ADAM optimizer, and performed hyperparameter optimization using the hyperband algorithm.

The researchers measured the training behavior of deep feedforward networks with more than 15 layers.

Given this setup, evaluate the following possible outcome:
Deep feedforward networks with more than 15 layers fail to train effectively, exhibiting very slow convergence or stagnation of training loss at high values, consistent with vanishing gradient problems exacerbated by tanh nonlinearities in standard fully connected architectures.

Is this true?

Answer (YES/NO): YES